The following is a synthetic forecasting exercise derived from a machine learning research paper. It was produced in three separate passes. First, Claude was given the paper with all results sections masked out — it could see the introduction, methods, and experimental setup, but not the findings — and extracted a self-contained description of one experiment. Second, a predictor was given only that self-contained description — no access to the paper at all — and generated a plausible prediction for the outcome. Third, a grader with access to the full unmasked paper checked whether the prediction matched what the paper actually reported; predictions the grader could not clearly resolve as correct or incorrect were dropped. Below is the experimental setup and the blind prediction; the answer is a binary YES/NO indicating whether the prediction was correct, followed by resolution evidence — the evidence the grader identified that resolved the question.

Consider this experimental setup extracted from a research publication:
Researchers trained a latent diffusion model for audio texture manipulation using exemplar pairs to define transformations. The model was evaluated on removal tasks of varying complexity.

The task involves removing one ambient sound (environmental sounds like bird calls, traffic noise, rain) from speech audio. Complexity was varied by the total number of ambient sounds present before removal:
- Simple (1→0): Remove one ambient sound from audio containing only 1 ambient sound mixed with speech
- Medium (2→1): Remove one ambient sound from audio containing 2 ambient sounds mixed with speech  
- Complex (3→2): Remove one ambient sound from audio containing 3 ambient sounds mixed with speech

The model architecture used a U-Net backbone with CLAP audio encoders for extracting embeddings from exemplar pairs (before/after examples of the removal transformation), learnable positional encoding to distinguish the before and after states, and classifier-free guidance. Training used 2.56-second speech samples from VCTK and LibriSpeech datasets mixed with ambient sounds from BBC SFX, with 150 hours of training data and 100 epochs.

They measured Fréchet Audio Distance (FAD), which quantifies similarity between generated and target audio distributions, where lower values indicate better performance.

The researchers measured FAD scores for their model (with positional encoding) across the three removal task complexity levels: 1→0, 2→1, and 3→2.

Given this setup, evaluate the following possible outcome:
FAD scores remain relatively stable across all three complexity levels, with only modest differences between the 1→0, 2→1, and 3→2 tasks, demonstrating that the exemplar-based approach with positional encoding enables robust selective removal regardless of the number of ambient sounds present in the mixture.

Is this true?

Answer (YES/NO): NO